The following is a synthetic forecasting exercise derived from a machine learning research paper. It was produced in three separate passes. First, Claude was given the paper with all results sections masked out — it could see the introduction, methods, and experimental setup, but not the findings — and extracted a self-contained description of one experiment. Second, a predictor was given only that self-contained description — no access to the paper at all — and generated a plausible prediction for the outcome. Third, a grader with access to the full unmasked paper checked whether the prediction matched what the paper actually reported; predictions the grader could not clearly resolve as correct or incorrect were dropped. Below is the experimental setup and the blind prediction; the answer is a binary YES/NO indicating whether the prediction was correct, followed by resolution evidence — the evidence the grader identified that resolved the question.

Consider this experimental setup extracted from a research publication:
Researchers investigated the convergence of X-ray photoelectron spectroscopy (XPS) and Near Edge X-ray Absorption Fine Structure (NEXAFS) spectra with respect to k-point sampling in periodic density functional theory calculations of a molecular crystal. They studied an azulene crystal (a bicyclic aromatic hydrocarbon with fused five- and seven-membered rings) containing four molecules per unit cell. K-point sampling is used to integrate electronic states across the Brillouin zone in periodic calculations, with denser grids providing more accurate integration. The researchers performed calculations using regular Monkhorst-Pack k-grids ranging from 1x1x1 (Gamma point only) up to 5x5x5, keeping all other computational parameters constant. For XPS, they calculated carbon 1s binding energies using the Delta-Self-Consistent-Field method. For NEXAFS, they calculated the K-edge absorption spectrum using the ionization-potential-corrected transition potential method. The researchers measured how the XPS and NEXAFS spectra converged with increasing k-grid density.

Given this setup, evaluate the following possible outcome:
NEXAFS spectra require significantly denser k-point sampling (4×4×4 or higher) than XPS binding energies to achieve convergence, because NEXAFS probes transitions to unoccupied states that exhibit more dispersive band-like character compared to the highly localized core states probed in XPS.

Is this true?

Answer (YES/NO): NO